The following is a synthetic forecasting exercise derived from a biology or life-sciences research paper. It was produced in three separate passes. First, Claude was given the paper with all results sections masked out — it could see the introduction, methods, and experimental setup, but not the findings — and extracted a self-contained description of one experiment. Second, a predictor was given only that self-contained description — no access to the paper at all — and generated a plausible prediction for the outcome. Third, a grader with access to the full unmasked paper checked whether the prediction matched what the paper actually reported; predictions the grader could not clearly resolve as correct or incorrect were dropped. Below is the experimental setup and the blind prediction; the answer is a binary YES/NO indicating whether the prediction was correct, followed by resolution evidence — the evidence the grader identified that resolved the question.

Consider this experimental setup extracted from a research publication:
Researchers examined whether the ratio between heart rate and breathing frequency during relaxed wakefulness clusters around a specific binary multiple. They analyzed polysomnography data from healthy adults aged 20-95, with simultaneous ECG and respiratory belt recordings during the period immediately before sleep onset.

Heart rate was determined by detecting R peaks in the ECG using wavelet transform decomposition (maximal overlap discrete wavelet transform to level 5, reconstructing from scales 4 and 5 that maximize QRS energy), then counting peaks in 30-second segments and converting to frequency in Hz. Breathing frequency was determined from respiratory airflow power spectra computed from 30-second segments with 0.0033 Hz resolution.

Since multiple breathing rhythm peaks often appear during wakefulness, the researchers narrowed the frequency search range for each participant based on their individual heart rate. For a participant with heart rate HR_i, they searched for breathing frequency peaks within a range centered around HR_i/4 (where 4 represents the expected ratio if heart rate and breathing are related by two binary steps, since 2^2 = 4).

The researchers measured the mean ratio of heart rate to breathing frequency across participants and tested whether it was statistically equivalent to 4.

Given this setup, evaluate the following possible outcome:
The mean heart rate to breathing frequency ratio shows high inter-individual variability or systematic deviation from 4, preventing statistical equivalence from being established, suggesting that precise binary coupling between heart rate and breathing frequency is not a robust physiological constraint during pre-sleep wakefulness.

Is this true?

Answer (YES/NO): NO